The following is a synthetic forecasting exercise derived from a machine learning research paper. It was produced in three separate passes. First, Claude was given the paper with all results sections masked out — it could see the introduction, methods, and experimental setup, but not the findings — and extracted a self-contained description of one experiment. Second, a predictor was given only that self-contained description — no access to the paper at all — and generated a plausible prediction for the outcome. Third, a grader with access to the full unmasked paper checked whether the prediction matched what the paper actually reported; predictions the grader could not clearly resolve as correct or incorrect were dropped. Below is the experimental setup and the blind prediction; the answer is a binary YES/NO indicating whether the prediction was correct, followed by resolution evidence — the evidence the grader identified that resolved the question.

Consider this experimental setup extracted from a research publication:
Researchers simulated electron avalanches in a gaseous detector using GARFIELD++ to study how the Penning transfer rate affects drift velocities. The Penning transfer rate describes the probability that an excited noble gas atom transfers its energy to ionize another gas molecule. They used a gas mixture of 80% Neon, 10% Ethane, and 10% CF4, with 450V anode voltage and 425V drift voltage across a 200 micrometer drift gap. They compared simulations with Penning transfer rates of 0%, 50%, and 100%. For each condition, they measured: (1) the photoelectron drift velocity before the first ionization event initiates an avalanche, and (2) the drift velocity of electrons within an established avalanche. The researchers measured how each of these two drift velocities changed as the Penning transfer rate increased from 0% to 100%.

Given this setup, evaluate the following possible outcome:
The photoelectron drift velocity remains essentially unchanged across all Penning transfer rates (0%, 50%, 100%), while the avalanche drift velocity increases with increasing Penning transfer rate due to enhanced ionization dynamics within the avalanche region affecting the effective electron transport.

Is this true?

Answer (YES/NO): NO